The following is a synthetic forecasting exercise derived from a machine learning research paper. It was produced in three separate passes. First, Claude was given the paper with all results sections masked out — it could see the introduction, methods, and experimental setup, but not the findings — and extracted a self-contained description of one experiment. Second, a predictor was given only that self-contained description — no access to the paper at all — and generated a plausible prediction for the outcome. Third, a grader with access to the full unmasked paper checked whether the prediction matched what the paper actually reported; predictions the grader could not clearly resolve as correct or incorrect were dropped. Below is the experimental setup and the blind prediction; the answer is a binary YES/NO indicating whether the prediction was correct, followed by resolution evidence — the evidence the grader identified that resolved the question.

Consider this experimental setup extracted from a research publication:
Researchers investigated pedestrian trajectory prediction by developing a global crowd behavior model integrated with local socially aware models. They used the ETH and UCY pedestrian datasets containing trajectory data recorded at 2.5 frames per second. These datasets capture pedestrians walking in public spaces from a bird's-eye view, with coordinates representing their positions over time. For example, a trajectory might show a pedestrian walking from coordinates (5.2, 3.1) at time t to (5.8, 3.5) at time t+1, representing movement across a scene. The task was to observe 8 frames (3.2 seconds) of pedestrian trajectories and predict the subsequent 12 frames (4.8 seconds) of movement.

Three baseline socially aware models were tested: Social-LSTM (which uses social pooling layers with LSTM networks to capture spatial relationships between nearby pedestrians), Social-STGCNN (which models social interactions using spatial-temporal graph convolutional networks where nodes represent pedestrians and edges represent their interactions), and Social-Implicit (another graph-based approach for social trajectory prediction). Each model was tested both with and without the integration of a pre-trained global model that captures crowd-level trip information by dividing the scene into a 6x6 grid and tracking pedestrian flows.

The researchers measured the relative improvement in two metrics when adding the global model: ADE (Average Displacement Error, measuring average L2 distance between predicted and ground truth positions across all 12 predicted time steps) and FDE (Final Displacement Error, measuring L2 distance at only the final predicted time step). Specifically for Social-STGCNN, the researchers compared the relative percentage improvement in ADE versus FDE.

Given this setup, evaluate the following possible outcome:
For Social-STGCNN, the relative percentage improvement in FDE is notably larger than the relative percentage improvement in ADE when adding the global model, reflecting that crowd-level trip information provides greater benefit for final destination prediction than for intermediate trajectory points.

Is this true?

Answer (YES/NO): YES